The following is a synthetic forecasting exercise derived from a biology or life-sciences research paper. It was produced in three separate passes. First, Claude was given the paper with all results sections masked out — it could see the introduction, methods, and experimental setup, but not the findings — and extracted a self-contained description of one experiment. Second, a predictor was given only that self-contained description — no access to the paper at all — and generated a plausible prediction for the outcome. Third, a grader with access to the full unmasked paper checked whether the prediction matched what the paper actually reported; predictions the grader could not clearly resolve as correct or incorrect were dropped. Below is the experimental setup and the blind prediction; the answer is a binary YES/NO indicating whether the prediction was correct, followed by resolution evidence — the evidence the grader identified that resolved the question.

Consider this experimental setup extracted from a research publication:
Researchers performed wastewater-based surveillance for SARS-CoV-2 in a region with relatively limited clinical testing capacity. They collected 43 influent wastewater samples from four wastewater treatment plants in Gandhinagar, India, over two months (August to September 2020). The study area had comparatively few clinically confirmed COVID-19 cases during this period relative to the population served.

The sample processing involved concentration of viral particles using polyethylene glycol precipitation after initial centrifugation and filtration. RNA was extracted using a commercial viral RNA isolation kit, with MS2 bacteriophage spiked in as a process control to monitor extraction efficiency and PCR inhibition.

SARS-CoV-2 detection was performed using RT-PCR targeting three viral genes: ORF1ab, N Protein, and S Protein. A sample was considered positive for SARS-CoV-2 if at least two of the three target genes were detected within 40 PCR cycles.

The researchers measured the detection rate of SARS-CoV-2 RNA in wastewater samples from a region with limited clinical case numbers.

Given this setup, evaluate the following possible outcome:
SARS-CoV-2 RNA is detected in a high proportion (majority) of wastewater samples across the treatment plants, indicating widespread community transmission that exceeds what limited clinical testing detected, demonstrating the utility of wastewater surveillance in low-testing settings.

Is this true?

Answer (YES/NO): YES